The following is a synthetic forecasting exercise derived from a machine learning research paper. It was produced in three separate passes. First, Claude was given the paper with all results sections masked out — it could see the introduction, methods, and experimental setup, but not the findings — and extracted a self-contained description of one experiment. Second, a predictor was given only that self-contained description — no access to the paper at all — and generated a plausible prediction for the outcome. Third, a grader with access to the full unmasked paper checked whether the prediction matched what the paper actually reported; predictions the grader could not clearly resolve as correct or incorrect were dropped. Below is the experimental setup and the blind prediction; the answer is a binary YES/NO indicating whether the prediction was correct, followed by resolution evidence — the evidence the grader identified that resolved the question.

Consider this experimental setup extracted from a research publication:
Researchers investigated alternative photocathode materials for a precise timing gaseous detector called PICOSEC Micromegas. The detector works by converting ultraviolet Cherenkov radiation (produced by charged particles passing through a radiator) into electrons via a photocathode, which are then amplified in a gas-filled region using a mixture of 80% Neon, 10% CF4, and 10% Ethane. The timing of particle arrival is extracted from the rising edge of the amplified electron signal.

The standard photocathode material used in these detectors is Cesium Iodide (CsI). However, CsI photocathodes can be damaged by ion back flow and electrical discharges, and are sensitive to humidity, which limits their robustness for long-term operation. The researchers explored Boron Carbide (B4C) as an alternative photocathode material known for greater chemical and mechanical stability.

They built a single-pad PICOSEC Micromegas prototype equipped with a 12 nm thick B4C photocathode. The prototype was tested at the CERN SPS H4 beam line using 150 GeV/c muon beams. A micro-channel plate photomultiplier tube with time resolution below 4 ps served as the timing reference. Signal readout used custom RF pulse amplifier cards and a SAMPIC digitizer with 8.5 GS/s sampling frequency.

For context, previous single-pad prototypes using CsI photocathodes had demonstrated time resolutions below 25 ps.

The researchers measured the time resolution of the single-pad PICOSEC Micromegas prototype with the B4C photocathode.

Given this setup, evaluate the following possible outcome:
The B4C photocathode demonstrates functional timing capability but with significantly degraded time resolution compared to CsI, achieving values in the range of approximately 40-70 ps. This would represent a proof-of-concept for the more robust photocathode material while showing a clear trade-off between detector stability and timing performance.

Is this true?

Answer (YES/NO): NO